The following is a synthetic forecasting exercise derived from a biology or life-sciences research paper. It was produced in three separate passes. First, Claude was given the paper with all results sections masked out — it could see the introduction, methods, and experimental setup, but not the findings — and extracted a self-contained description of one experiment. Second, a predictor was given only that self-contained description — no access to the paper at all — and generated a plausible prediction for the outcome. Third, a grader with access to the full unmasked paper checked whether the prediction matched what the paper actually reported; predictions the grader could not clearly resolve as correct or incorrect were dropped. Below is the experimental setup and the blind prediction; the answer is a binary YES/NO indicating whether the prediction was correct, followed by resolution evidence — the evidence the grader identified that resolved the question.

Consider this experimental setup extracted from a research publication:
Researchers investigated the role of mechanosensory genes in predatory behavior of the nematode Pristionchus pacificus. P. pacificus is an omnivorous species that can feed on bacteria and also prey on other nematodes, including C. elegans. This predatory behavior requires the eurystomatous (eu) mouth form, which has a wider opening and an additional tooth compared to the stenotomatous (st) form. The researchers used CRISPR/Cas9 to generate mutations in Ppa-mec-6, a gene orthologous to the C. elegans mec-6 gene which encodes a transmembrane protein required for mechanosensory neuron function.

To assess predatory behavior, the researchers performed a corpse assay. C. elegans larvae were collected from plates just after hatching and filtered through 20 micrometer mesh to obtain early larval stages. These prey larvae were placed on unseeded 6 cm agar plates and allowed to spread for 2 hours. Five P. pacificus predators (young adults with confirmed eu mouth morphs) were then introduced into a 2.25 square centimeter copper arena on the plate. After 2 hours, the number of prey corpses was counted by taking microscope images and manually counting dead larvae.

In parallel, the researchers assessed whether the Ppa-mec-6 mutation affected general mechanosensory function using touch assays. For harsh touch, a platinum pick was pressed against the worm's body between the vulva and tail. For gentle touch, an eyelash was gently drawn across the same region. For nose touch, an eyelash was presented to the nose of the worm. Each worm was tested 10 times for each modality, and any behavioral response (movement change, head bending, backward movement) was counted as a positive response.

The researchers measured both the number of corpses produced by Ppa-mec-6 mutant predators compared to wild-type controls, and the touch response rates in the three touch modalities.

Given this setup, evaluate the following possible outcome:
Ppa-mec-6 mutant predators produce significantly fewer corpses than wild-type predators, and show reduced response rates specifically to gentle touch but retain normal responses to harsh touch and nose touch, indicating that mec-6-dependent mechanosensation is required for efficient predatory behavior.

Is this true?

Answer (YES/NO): NO